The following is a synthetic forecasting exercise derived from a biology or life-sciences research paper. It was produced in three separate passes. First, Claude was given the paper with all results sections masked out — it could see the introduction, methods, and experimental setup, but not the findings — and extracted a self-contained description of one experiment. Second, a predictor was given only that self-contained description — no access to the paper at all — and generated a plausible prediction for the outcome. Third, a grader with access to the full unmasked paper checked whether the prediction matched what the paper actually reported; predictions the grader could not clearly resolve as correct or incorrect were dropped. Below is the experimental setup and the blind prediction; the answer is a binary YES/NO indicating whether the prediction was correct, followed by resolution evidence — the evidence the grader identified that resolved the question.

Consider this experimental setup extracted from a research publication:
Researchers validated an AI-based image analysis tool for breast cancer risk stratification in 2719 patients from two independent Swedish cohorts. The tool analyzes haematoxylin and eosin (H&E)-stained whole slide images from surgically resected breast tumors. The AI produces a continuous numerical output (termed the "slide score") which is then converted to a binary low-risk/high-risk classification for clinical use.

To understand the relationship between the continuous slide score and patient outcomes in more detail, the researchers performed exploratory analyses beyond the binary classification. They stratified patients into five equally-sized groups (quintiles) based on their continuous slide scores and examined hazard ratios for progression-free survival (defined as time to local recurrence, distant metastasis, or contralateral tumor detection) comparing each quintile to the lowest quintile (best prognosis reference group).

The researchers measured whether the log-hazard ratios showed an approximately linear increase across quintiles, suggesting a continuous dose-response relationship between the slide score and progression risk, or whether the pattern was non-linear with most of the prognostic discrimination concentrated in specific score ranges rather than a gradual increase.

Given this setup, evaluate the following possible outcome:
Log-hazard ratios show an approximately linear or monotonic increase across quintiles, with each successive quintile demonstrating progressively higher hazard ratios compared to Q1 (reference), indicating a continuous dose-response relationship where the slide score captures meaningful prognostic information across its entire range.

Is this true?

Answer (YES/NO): NO